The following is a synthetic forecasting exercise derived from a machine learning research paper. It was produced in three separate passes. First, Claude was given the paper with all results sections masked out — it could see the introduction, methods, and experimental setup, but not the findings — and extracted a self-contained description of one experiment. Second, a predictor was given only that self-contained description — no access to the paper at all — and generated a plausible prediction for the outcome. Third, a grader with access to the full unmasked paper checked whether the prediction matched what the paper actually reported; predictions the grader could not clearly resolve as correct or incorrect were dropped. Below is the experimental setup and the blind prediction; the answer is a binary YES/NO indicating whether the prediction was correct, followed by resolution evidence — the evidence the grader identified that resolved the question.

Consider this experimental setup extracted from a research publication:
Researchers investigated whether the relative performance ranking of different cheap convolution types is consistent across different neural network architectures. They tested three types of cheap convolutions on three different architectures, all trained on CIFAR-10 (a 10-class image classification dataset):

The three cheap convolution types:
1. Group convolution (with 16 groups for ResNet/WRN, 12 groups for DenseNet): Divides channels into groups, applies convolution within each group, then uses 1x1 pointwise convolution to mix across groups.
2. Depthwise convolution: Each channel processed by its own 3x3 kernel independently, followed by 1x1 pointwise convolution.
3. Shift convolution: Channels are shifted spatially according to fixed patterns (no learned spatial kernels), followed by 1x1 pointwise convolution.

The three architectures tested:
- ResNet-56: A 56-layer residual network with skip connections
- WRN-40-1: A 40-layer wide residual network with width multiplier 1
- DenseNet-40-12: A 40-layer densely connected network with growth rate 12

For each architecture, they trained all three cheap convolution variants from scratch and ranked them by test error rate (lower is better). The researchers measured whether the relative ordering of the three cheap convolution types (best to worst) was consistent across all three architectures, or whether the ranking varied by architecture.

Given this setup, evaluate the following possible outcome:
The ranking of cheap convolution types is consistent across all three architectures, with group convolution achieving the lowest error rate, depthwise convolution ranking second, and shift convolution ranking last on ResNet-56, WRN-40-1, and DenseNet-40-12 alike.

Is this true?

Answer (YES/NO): YES